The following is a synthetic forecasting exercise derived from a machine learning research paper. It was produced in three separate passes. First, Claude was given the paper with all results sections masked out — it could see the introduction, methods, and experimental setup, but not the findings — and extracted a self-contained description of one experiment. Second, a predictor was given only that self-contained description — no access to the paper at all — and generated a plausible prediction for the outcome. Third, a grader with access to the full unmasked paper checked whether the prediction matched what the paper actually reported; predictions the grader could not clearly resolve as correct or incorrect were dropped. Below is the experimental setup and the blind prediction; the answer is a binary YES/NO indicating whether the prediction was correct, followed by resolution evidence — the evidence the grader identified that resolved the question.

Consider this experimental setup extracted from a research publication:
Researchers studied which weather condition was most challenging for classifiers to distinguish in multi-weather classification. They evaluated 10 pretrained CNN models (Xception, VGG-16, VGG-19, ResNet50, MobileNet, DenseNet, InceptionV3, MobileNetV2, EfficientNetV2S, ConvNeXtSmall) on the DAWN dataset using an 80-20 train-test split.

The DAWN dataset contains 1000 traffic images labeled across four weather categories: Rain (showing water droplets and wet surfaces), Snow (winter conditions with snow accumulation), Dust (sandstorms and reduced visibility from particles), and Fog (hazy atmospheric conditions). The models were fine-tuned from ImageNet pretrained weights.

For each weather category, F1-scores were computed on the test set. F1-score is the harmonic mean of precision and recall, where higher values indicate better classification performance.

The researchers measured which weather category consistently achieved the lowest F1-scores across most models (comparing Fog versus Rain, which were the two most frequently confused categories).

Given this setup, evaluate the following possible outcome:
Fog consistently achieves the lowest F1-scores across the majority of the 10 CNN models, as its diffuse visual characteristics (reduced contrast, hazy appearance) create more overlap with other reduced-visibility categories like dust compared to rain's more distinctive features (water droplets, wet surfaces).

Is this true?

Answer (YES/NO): YES